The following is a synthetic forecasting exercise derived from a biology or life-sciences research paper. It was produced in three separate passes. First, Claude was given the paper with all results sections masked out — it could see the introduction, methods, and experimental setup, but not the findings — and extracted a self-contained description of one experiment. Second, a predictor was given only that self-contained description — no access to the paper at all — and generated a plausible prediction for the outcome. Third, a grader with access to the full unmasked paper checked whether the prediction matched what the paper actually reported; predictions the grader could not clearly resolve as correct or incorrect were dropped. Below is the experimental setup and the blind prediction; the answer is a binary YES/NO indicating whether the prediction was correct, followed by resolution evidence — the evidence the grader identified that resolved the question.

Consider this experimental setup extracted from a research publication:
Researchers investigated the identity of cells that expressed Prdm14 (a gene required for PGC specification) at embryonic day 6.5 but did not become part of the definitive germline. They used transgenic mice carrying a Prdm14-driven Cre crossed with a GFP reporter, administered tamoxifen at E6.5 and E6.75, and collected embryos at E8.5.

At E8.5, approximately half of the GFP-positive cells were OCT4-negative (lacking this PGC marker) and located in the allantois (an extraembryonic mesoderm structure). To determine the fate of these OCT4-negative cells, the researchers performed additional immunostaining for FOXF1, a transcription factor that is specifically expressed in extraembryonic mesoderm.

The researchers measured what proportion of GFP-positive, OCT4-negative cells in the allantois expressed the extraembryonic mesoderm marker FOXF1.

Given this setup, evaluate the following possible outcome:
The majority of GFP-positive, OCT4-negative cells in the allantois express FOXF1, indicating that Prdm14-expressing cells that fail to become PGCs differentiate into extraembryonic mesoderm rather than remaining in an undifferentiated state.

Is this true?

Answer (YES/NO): YES